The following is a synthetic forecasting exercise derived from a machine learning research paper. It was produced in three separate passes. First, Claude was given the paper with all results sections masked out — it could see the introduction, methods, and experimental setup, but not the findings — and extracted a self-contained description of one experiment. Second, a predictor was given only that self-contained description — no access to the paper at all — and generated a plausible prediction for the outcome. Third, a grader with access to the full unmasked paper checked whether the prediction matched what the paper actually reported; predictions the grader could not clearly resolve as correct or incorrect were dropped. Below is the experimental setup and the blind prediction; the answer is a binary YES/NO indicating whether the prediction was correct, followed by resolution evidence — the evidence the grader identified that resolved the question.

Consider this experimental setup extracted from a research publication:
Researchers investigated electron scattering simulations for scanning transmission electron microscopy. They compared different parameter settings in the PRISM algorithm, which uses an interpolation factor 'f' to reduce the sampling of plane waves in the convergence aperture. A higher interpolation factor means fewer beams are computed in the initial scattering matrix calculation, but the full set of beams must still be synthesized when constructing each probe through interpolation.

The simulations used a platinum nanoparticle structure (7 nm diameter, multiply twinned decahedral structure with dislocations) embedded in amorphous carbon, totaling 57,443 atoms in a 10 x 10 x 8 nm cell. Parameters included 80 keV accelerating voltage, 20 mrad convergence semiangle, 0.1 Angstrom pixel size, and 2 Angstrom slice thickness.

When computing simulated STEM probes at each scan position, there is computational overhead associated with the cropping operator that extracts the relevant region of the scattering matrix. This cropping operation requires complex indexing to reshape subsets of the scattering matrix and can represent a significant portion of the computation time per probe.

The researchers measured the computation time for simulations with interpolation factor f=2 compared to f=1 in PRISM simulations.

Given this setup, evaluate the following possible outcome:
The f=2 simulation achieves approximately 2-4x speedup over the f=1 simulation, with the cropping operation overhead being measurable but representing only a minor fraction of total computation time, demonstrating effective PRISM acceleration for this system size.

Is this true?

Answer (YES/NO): NO